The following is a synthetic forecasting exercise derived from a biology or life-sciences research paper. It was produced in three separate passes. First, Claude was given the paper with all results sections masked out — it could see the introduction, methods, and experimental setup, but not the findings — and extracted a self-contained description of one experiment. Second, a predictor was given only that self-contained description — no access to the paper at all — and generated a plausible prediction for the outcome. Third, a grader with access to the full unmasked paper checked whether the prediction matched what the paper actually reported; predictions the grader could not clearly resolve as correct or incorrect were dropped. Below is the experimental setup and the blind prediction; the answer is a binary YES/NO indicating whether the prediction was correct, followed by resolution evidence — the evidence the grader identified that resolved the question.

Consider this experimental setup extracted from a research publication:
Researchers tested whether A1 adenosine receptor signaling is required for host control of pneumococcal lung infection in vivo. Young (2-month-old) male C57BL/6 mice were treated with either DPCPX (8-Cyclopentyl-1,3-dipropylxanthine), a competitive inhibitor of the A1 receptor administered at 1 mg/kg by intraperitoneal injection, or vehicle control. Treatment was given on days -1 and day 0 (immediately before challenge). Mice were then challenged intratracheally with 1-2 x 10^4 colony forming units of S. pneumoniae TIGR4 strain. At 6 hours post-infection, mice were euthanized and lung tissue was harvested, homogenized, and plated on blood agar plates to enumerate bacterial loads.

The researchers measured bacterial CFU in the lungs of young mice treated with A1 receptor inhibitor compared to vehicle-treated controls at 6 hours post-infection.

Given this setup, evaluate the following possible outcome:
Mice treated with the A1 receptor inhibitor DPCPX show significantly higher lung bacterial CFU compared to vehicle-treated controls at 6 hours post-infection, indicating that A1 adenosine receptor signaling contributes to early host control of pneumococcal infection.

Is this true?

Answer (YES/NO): YES